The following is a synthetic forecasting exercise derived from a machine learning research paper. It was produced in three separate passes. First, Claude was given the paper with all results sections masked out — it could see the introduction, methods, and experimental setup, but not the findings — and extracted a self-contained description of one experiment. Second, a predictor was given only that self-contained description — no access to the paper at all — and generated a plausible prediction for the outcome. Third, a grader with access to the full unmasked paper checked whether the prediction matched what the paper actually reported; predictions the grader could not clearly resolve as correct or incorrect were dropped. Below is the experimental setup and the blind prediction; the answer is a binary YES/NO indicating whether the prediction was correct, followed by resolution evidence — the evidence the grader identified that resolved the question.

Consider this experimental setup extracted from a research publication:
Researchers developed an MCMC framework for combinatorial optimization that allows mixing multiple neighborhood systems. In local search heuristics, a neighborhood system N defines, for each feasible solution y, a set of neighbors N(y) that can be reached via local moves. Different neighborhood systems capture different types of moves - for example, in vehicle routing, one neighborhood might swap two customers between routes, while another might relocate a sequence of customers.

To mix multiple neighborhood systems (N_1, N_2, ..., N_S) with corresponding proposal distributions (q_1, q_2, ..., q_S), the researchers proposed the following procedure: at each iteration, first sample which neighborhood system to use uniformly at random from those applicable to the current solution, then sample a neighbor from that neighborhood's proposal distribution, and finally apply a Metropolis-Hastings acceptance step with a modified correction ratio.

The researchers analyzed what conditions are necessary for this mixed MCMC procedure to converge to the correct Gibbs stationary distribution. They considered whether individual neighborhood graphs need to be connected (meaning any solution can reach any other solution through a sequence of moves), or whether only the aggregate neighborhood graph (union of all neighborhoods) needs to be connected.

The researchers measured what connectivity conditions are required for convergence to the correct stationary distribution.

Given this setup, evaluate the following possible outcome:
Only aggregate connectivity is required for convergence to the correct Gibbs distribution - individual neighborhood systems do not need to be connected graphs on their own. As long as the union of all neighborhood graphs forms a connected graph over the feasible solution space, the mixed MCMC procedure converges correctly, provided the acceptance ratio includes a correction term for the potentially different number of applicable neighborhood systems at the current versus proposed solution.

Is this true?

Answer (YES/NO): YES